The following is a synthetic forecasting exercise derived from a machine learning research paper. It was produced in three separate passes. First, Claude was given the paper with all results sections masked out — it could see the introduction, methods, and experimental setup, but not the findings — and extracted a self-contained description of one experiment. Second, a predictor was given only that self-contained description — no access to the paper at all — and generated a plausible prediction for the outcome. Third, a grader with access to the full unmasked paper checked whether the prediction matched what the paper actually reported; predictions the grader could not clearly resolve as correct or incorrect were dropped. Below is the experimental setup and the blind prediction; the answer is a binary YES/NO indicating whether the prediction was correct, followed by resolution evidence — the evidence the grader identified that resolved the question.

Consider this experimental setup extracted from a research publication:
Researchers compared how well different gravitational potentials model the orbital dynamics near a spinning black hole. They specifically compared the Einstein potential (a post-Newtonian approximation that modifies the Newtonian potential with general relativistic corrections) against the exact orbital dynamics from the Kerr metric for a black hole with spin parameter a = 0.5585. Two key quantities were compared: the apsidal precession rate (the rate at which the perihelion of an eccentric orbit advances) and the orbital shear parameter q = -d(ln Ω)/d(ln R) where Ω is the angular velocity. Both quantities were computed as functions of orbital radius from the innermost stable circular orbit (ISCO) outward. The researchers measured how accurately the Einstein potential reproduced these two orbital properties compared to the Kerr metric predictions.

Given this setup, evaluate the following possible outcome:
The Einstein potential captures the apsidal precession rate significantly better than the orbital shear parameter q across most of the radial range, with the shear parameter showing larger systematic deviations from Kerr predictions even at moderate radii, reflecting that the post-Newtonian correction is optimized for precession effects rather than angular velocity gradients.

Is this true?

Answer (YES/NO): YES